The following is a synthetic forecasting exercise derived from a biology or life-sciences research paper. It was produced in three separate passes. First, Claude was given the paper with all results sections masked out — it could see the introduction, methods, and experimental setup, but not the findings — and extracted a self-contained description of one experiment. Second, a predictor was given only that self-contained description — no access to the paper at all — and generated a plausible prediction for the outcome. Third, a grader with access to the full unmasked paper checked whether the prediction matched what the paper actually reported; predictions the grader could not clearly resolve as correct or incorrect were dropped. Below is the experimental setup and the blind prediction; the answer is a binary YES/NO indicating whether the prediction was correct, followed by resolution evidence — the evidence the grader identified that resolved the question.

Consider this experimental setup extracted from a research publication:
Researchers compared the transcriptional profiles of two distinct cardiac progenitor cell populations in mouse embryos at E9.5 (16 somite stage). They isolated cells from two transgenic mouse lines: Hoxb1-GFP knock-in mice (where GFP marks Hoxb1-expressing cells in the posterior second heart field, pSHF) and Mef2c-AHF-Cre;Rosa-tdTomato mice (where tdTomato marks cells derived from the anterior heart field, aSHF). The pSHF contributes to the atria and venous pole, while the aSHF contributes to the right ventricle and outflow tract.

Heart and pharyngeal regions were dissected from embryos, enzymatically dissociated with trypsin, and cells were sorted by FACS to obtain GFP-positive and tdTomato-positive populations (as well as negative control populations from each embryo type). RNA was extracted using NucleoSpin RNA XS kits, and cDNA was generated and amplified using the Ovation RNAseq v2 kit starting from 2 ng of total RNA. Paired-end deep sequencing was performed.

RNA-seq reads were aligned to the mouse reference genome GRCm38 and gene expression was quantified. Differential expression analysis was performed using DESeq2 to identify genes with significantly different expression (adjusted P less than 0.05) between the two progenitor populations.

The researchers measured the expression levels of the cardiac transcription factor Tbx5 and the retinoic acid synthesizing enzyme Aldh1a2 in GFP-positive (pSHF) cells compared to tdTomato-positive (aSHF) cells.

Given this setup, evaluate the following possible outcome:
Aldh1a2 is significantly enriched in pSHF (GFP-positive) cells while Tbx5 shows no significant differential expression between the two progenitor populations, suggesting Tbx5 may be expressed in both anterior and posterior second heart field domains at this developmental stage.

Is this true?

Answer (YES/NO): NO